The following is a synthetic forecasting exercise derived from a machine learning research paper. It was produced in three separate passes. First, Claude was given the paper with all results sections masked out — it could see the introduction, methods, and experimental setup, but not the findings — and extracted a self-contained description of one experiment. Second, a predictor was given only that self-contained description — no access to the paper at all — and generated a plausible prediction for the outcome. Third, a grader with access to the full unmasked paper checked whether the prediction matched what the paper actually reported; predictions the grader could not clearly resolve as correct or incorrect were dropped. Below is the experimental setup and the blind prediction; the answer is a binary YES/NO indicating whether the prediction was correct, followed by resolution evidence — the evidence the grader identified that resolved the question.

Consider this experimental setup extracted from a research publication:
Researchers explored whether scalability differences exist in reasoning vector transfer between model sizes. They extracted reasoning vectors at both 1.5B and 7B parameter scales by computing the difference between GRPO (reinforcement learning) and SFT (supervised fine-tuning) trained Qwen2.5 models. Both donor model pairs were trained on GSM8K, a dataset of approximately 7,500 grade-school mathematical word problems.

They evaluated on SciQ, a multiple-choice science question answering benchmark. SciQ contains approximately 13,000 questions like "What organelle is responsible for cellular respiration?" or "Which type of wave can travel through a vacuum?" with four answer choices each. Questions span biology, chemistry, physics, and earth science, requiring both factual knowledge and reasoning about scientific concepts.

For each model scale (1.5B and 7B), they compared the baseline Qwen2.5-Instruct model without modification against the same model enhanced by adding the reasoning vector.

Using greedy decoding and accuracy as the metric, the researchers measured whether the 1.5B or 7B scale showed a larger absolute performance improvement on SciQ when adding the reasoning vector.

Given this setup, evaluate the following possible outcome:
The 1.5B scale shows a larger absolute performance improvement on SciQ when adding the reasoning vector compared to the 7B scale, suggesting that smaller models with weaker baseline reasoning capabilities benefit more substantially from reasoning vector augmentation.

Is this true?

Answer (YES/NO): YES